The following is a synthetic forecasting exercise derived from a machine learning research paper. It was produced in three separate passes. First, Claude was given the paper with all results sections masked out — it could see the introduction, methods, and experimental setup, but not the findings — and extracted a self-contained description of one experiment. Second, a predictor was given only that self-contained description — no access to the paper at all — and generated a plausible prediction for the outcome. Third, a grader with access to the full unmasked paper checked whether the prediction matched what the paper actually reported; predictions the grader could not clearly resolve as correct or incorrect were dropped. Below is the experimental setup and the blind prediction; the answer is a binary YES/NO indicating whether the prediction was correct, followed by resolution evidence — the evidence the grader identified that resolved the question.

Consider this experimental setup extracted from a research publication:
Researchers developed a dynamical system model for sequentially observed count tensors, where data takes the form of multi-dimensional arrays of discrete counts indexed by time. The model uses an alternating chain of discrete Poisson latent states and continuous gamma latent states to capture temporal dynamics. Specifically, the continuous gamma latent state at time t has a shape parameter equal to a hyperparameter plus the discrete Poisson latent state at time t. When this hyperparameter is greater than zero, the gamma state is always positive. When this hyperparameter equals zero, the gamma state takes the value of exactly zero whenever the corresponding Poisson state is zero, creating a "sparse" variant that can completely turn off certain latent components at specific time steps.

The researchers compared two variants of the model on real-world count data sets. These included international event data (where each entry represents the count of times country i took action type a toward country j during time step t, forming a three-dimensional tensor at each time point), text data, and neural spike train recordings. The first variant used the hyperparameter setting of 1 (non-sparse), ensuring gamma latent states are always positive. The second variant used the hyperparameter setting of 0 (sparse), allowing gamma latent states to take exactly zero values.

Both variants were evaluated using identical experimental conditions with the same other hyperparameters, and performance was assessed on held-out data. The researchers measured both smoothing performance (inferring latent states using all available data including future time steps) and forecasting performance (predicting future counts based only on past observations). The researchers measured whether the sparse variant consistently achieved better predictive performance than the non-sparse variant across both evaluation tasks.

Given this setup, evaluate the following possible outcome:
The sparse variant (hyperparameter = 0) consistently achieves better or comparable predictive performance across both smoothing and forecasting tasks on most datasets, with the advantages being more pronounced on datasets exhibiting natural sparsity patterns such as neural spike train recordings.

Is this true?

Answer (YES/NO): NO